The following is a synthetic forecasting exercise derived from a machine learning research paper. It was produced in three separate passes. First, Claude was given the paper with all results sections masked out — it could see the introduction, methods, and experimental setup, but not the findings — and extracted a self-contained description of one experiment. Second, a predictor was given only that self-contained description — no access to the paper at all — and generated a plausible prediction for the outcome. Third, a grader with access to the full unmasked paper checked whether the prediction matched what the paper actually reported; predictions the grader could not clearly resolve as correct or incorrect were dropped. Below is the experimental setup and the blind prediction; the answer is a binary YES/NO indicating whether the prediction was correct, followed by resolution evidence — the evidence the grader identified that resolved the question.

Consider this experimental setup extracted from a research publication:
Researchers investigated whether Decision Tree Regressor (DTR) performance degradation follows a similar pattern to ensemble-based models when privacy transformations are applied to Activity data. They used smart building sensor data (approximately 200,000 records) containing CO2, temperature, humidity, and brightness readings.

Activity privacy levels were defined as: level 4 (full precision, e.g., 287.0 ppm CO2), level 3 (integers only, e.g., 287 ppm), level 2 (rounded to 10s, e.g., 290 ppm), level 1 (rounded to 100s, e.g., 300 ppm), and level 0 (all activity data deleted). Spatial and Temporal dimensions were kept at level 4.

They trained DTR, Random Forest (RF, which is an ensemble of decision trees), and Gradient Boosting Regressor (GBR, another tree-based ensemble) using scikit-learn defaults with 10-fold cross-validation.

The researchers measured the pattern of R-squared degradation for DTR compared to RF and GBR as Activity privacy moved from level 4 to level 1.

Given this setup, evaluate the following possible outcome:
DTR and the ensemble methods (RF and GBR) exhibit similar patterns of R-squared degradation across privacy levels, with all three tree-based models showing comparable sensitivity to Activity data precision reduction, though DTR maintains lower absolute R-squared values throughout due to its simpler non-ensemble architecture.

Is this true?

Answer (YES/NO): YES